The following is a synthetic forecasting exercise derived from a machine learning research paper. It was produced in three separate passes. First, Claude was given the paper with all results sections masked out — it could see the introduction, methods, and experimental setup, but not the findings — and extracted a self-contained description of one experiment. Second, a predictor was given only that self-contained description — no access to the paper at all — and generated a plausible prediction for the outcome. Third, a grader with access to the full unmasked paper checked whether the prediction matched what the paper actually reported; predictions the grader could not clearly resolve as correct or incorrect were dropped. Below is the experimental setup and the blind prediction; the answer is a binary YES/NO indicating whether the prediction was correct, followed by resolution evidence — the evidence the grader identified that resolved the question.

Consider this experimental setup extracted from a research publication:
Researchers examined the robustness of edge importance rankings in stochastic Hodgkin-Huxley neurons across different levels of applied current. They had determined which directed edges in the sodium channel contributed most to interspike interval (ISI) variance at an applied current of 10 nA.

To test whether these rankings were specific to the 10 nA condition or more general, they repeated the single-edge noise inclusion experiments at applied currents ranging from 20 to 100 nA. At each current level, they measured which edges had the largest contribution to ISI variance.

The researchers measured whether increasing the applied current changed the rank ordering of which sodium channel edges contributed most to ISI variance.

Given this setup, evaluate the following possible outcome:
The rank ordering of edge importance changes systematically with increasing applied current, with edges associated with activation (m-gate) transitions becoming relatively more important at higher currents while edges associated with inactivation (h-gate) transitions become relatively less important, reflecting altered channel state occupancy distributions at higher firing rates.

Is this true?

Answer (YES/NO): NO